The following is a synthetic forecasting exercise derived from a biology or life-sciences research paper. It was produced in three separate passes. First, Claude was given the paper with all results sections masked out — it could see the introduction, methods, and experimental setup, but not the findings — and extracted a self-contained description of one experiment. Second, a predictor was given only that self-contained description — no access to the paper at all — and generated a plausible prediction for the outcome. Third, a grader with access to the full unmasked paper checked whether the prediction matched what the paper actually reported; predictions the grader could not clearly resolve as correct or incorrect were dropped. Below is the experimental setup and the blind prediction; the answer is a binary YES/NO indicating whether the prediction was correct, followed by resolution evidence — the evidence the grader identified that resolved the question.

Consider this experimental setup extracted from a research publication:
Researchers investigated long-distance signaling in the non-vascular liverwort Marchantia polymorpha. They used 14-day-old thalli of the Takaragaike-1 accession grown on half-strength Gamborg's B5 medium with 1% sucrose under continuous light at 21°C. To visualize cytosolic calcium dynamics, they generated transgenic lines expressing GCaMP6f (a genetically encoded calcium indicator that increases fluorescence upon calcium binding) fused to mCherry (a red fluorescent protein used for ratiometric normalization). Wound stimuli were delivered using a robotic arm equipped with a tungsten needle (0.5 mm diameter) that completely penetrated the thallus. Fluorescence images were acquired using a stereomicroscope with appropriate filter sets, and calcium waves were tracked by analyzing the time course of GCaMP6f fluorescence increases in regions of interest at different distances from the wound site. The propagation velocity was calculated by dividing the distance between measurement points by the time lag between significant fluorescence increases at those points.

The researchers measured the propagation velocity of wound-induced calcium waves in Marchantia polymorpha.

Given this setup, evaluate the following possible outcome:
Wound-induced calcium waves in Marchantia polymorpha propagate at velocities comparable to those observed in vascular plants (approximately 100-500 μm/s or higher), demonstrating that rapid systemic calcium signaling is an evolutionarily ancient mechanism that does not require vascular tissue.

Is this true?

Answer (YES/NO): YES